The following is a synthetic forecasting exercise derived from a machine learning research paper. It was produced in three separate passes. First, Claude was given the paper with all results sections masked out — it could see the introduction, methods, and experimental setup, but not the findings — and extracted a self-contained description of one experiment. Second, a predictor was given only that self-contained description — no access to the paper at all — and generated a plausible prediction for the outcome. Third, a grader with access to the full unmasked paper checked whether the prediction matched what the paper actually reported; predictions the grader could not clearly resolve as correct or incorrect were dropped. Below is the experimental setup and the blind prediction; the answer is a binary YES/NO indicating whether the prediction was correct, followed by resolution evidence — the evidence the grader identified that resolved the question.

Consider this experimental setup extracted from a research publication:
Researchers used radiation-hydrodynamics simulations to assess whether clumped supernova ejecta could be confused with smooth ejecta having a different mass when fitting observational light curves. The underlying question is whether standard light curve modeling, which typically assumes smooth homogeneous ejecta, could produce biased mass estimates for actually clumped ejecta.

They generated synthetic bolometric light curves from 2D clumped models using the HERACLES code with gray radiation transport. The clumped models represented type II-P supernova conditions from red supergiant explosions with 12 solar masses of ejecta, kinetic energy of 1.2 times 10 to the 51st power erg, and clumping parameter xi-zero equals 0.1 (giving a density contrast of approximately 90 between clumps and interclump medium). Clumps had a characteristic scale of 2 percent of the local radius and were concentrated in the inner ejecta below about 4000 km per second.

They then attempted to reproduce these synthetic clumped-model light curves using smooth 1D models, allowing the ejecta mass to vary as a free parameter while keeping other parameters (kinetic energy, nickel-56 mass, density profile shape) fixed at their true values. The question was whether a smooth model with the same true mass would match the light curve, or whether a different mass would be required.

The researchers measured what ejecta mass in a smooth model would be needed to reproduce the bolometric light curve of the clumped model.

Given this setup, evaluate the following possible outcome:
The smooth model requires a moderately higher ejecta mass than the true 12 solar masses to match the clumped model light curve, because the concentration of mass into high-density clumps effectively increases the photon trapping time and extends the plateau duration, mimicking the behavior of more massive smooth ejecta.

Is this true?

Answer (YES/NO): NO